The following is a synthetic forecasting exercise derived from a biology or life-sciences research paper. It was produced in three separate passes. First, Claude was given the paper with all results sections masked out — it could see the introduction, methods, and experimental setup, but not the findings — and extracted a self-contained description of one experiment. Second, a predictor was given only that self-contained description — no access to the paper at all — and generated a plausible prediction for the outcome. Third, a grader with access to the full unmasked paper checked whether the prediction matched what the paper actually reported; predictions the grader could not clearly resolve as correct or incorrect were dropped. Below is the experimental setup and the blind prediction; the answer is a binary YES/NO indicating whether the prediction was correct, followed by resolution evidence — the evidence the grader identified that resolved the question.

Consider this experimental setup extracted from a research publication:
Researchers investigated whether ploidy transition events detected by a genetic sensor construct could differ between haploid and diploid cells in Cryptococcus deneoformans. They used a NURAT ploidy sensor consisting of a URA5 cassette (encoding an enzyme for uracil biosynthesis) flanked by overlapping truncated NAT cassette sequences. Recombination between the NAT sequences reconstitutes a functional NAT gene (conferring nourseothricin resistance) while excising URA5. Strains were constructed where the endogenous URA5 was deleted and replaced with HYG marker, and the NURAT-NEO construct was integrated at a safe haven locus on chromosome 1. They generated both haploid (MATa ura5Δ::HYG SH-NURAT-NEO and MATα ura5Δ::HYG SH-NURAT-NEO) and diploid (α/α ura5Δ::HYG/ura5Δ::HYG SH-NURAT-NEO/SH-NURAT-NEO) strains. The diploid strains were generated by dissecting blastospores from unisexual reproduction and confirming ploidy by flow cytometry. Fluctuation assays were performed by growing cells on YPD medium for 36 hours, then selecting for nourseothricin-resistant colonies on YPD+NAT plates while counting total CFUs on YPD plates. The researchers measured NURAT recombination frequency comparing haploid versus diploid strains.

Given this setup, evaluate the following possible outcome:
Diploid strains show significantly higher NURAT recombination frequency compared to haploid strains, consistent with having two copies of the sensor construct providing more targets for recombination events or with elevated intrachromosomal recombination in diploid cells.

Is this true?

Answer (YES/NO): NO